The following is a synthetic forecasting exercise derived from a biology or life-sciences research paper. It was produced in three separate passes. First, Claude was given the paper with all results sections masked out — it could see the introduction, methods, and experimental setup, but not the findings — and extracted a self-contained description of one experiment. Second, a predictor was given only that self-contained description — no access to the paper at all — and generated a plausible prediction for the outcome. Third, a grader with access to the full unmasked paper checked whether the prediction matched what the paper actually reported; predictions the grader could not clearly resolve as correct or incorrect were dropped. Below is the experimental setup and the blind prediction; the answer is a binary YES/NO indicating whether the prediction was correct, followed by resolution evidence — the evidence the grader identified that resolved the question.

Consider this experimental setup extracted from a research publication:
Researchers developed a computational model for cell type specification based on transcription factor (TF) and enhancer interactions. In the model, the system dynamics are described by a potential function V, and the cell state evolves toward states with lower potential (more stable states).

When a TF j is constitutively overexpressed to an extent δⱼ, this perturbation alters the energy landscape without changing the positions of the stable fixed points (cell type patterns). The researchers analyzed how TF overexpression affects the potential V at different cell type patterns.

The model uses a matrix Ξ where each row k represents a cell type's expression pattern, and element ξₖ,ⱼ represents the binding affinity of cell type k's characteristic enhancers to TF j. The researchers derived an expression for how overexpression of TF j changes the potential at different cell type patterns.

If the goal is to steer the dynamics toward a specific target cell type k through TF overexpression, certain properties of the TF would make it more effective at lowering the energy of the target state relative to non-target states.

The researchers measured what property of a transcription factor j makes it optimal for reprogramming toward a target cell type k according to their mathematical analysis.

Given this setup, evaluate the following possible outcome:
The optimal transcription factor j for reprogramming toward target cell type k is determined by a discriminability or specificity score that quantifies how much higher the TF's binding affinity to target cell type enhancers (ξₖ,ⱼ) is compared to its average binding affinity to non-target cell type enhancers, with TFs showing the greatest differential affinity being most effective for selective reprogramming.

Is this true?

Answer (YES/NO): YES